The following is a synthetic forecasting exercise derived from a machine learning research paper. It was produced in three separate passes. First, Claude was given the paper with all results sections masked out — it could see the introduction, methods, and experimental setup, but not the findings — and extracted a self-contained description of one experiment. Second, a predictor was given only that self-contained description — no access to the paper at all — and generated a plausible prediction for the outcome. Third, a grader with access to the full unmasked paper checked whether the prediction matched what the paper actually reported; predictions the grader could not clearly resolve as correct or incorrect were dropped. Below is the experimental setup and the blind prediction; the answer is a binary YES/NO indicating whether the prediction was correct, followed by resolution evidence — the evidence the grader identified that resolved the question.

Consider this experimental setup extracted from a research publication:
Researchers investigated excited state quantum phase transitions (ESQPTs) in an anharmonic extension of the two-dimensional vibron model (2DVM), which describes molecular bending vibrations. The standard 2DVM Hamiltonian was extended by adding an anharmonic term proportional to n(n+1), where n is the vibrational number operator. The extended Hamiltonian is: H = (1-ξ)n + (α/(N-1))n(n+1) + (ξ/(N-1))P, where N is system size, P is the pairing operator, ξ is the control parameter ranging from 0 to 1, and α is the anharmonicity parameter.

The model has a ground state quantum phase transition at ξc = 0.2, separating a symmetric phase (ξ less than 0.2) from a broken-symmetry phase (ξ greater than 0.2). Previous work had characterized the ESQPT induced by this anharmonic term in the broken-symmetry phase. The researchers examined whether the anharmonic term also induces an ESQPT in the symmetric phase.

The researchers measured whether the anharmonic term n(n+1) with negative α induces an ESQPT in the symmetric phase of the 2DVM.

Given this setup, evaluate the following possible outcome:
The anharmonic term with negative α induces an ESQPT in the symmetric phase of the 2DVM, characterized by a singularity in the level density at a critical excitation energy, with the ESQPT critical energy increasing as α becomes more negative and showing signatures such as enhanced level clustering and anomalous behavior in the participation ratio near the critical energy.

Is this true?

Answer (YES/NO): NO